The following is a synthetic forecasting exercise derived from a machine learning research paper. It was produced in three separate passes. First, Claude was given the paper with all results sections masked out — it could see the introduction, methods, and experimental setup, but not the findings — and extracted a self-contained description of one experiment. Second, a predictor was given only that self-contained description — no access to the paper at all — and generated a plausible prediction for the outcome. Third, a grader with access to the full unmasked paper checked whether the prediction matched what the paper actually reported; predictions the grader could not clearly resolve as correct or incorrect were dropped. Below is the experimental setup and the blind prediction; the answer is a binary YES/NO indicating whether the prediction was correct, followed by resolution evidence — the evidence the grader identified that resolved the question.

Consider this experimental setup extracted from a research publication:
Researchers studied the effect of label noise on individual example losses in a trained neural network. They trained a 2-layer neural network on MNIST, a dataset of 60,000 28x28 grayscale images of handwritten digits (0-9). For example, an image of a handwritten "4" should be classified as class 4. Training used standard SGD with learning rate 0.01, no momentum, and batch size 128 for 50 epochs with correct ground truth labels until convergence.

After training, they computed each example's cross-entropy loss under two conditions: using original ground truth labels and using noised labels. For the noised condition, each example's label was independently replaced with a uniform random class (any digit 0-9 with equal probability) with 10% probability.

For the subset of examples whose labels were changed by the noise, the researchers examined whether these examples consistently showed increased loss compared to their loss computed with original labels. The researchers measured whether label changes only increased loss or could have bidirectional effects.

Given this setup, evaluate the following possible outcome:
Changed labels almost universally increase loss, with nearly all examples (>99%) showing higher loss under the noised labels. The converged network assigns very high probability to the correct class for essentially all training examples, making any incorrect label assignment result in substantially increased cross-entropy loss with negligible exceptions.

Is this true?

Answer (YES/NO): NO